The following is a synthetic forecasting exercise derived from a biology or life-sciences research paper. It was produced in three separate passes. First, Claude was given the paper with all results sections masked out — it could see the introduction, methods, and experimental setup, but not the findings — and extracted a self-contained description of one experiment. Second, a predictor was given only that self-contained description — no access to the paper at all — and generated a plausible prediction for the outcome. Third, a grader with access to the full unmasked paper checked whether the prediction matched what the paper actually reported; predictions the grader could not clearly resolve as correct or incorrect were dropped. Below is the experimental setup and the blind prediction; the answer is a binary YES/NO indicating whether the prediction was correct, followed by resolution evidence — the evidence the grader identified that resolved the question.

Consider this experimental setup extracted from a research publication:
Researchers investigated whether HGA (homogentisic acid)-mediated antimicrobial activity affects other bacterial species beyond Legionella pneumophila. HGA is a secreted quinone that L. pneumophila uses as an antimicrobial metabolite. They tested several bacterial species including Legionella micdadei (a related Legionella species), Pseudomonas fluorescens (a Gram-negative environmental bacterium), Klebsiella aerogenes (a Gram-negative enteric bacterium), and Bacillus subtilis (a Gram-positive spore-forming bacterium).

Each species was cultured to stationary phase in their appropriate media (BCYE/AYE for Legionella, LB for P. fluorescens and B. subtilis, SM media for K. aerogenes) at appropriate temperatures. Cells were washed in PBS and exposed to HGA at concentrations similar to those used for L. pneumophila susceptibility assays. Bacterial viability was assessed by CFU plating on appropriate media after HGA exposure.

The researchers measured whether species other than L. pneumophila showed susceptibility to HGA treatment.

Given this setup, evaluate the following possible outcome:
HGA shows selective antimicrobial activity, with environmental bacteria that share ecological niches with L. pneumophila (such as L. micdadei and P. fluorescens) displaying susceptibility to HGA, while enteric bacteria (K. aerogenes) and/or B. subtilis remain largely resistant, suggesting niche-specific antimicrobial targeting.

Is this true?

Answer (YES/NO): NO